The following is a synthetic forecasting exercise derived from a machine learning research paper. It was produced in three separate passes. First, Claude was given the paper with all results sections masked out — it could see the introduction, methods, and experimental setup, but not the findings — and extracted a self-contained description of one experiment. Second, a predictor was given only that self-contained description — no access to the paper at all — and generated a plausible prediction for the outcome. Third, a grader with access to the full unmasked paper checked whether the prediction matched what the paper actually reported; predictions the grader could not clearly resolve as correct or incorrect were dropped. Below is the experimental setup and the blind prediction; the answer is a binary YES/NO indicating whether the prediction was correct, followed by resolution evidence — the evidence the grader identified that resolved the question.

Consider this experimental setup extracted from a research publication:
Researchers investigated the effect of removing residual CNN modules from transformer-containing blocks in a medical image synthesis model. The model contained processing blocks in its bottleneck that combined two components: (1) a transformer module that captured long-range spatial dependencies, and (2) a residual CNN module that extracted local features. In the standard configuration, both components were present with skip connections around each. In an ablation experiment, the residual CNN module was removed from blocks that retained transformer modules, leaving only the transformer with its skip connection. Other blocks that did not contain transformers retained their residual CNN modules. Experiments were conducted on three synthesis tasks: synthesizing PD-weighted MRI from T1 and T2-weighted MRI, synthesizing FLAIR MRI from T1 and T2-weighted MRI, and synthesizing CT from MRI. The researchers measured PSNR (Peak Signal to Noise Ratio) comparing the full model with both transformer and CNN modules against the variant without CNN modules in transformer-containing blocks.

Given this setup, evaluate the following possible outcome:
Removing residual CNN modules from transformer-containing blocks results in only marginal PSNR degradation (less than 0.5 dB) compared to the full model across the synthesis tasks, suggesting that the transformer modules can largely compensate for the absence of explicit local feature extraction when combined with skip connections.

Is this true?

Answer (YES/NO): NO